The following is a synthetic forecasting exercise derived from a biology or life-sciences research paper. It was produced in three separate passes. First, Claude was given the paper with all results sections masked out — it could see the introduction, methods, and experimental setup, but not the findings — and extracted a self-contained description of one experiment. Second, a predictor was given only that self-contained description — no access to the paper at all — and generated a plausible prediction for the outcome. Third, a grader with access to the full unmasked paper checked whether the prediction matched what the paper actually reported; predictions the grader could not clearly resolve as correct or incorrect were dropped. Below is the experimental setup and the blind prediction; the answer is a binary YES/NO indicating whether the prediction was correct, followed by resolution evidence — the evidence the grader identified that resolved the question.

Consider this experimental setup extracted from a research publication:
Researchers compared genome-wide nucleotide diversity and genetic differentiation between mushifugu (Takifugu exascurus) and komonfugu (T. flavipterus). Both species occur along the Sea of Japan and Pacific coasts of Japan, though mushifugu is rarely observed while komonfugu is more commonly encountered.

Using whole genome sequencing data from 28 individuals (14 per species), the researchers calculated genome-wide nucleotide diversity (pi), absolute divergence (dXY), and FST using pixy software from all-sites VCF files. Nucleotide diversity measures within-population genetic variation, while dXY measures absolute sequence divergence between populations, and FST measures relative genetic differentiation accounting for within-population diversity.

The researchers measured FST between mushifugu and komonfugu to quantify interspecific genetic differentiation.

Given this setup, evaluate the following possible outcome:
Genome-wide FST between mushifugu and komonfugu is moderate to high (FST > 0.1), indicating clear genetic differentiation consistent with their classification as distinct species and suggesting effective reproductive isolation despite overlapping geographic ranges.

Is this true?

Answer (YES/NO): YES